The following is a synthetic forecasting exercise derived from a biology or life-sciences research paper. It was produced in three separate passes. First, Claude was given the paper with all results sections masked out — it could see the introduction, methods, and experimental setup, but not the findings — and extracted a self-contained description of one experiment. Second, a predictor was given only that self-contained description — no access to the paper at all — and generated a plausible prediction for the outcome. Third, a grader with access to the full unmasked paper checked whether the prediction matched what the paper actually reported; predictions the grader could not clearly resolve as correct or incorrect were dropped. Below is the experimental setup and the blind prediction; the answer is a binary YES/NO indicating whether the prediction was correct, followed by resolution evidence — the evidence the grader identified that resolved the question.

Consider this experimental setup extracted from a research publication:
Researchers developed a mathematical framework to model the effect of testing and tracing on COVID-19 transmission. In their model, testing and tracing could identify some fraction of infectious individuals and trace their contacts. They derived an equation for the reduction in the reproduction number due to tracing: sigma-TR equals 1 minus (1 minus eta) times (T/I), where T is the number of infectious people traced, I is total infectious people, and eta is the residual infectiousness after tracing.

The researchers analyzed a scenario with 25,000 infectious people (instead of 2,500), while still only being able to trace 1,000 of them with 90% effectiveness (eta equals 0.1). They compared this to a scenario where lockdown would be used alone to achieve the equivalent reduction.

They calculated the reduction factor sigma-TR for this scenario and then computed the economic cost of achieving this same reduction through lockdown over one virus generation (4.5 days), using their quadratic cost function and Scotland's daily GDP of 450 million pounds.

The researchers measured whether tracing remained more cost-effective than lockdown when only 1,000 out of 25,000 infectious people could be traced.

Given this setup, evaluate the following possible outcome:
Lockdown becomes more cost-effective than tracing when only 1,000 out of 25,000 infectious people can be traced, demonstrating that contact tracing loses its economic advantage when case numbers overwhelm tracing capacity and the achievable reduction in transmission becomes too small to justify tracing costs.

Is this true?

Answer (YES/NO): YES